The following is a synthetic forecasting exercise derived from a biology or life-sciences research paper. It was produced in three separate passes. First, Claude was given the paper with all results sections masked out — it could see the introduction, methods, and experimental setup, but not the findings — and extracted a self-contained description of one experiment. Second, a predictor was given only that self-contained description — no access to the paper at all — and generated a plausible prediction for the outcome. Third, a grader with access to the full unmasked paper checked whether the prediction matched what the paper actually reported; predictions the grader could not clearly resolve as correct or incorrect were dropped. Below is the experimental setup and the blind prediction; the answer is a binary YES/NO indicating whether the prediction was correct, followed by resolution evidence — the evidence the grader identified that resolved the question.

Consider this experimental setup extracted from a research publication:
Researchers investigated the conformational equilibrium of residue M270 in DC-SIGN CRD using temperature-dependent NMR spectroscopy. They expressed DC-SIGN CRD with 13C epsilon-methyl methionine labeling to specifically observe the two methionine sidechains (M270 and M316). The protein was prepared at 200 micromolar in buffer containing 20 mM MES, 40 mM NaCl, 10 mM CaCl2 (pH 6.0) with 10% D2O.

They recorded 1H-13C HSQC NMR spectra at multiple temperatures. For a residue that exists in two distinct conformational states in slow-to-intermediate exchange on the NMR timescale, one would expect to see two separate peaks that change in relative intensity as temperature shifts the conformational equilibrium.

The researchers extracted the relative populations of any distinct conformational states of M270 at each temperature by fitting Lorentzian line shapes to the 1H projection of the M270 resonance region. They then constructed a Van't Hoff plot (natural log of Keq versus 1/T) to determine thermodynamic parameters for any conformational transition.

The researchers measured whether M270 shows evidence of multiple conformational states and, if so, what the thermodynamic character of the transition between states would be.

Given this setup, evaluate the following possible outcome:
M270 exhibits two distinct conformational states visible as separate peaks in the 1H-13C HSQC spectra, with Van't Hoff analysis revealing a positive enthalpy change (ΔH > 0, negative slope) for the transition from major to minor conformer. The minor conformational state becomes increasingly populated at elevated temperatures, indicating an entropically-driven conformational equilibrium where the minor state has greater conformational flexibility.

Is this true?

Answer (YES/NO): NO